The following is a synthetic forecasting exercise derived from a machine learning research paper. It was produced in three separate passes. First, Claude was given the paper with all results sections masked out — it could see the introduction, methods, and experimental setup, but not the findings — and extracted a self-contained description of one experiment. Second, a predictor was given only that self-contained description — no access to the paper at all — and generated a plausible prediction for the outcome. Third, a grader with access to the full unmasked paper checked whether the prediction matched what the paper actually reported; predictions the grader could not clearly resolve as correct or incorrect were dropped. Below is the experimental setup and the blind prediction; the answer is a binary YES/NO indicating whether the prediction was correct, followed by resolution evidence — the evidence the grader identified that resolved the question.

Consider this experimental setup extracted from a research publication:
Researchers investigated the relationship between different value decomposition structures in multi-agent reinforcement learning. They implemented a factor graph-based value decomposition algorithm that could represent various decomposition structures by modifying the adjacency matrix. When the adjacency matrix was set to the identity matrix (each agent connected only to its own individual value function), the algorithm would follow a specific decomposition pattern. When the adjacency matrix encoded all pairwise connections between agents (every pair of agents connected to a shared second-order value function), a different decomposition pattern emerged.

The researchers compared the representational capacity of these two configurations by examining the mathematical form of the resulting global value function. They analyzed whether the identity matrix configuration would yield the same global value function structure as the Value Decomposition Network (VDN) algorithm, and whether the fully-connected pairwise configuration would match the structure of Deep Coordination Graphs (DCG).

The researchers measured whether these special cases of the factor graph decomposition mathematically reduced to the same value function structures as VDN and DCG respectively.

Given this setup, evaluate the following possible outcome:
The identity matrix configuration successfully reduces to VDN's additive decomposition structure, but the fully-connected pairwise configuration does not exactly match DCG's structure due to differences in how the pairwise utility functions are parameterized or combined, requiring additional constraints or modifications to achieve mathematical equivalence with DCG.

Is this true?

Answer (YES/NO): NO